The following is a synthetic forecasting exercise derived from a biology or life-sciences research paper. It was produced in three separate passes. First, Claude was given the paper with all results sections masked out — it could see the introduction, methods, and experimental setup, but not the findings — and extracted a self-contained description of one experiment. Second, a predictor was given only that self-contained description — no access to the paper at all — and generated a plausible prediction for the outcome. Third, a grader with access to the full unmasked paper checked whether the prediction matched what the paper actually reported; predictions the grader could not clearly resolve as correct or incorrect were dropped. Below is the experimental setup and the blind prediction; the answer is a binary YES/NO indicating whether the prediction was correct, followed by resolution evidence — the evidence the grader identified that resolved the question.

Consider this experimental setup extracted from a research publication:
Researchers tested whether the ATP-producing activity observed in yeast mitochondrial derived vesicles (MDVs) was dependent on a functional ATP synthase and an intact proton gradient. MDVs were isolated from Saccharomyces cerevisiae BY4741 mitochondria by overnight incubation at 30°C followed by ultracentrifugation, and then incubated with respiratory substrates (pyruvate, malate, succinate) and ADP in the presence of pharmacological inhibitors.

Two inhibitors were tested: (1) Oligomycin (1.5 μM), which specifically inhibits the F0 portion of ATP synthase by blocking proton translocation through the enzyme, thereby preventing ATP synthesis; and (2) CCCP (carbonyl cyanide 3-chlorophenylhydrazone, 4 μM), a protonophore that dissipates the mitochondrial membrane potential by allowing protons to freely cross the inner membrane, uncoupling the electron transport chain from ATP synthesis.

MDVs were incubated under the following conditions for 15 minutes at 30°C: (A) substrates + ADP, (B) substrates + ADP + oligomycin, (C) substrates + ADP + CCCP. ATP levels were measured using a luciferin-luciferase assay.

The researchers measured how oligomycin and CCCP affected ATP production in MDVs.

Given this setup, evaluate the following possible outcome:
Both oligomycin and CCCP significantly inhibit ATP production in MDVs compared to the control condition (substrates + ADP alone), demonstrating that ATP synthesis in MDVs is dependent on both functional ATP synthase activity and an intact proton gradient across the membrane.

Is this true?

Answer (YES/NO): YES